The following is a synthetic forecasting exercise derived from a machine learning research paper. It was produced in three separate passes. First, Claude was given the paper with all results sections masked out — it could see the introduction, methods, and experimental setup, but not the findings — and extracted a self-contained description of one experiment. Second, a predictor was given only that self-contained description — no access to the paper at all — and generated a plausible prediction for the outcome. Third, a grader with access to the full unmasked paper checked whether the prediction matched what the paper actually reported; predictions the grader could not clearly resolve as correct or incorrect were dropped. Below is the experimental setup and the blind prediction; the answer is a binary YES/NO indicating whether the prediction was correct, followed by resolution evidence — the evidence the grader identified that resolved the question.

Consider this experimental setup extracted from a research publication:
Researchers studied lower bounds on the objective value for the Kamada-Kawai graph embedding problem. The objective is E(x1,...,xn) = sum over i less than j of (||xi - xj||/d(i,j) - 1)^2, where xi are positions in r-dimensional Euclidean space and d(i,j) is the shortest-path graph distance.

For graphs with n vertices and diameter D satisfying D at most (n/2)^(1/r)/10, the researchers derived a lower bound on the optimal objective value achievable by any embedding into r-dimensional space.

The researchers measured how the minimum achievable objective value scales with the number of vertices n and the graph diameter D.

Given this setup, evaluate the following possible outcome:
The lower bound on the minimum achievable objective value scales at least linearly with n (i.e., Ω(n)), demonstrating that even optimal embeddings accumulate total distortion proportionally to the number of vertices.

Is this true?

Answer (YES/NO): NO